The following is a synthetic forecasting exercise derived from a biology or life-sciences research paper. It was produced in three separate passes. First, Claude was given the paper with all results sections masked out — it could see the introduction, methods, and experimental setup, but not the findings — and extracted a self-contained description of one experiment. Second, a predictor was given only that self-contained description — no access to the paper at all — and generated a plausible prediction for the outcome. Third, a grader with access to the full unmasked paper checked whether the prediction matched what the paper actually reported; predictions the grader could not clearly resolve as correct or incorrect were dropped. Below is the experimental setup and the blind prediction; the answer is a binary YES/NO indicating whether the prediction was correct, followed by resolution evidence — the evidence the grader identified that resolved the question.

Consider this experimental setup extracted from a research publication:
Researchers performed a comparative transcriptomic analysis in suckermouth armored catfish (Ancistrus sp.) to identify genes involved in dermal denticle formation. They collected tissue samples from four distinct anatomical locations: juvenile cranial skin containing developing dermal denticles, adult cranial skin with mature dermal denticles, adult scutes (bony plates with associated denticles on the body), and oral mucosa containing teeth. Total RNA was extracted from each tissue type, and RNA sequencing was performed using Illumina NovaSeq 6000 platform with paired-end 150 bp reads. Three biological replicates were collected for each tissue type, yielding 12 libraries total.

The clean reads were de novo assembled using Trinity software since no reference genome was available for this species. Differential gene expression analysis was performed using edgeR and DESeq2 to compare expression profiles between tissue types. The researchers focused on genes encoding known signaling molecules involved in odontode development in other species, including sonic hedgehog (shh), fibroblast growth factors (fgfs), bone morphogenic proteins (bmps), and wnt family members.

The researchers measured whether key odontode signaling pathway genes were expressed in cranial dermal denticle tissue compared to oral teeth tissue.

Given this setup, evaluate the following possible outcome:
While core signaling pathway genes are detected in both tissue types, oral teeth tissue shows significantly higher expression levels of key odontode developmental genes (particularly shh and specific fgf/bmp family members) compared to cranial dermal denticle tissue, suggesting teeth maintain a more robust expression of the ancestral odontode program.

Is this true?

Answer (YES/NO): NO